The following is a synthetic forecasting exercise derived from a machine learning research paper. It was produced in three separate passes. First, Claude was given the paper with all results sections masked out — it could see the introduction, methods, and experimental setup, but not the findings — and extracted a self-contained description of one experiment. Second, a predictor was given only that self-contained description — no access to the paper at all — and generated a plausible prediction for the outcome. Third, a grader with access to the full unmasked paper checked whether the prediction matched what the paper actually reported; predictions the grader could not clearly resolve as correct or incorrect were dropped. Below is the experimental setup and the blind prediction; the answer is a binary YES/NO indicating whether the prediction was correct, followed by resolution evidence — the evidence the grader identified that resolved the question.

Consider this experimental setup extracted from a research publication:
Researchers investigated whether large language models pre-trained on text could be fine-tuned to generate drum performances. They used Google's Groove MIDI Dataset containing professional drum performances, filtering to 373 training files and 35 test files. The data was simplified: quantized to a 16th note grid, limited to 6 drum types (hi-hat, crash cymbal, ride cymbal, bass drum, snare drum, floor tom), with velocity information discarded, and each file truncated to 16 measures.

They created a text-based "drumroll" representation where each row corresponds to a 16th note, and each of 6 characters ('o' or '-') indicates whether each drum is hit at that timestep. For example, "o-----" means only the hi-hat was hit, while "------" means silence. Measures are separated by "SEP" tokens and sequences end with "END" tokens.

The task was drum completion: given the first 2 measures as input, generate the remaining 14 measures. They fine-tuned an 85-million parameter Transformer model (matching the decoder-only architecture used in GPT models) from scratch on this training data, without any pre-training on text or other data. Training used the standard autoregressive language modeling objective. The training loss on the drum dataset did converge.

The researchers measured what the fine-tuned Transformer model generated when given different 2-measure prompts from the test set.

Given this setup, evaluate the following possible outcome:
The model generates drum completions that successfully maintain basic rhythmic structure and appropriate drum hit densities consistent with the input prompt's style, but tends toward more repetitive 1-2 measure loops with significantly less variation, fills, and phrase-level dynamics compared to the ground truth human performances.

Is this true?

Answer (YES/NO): NO